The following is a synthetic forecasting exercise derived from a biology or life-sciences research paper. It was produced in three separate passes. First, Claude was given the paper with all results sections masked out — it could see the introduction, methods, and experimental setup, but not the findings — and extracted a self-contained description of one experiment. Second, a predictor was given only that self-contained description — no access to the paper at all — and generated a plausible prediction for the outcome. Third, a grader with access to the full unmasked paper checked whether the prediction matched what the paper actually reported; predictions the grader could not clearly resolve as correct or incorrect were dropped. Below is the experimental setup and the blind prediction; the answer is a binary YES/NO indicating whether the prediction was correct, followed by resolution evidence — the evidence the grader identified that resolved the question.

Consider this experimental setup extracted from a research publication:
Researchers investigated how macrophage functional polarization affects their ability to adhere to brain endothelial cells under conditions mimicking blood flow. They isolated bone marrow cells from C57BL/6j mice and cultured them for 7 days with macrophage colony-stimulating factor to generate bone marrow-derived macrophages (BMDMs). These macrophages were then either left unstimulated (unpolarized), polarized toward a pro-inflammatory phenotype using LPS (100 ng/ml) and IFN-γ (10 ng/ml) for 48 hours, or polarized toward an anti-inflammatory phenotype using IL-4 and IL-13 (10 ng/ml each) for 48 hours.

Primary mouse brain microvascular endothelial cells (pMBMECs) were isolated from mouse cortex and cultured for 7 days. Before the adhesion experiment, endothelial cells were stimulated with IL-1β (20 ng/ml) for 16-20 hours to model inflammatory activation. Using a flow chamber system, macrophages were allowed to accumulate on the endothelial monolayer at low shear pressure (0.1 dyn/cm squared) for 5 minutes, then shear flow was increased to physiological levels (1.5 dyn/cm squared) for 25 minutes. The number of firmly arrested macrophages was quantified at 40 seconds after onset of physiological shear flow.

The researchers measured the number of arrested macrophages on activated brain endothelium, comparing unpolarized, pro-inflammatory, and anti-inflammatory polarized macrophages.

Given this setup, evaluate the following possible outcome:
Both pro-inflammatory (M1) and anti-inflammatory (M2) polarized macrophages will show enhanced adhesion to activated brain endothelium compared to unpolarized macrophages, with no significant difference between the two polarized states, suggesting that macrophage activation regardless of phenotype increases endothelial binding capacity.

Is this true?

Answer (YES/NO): NO